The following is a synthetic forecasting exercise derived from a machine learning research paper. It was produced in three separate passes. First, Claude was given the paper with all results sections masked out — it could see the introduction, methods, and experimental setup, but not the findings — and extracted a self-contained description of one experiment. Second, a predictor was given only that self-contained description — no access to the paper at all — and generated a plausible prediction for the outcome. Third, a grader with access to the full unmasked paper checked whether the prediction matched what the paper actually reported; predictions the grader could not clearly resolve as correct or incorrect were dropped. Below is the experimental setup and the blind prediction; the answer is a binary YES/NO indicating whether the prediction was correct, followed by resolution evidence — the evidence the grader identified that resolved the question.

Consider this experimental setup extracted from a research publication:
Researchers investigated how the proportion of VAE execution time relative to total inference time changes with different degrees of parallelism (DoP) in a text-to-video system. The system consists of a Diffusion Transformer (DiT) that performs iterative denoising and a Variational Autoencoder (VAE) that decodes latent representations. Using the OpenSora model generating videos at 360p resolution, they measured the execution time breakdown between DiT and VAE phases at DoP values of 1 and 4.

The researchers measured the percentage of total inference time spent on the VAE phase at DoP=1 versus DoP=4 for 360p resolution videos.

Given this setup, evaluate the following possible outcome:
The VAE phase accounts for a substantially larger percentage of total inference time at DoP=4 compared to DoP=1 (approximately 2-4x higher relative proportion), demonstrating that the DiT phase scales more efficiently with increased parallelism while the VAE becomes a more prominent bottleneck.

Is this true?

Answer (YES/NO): YES